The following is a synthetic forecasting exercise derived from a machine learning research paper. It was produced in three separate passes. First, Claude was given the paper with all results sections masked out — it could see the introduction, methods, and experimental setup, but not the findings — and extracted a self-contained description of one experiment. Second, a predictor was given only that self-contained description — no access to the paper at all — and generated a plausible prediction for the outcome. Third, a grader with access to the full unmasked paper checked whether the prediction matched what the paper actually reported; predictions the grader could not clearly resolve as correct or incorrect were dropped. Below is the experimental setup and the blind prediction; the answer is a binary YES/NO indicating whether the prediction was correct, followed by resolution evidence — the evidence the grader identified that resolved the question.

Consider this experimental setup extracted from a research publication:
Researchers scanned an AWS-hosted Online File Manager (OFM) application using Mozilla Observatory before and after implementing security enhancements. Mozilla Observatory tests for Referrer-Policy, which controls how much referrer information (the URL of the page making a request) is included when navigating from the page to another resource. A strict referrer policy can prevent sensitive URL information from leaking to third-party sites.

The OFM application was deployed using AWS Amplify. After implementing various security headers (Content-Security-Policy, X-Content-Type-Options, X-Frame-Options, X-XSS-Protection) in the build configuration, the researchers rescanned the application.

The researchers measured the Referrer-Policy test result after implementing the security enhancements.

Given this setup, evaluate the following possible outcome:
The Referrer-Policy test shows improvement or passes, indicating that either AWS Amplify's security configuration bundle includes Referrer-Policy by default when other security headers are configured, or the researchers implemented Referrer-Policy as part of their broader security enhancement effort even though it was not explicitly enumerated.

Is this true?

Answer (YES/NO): NO